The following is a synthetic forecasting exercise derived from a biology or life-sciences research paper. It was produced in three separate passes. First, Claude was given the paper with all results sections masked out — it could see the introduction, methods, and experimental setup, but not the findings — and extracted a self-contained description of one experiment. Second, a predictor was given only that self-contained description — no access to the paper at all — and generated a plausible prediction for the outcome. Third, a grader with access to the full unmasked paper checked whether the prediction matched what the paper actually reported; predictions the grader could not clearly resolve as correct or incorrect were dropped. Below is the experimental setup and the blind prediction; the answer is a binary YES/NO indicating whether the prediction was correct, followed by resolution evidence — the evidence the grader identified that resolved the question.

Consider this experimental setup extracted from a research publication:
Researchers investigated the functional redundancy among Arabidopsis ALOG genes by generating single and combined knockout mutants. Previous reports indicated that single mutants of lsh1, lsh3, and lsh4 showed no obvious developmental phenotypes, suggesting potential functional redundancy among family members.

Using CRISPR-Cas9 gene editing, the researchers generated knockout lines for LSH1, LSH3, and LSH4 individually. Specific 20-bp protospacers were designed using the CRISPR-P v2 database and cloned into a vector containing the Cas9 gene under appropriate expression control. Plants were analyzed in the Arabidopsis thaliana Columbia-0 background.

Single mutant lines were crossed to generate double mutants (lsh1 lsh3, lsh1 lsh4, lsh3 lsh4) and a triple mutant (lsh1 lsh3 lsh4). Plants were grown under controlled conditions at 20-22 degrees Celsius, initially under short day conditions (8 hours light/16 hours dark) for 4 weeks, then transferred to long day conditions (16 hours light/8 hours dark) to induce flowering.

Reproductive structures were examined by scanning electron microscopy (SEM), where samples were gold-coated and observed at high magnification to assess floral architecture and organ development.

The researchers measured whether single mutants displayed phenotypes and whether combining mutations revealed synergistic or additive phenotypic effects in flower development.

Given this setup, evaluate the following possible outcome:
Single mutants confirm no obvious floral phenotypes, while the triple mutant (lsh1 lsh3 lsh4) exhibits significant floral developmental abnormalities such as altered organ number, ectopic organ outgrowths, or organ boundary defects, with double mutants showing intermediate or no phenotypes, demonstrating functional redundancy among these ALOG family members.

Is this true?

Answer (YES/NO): NO